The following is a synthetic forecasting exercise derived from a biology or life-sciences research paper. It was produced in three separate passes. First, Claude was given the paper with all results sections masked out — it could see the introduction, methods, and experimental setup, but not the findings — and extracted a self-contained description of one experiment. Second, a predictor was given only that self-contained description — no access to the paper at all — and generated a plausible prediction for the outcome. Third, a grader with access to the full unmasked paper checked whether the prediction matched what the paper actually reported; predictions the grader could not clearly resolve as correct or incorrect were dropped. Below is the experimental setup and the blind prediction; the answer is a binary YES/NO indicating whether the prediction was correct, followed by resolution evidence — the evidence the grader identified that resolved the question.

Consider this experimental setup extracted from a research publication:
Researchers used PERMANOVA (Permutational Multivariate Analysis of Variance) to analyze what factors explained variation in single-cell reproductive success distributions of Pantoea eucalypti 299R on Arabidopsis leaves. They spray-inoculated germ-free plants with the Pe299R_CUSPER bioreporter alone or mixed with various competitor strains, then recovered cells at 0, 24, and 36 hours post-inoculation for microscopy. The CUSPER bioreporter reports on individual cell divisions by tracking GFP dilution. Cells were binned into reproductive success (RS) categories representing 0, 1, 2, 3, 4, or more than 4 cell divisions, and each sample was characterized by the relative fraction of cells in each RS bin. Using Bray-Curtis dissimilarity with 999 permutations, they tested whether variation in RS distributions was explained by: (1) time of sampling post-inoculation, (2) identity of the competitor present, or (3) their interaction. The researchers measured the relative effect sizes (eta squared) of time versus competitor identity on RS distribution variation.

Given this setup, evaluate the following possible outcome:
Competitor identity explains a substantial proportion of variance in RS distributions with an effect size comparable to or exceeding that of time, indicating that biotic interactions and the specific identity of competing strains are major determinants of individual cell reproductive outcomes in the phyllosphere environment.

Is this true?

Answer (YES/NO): YES